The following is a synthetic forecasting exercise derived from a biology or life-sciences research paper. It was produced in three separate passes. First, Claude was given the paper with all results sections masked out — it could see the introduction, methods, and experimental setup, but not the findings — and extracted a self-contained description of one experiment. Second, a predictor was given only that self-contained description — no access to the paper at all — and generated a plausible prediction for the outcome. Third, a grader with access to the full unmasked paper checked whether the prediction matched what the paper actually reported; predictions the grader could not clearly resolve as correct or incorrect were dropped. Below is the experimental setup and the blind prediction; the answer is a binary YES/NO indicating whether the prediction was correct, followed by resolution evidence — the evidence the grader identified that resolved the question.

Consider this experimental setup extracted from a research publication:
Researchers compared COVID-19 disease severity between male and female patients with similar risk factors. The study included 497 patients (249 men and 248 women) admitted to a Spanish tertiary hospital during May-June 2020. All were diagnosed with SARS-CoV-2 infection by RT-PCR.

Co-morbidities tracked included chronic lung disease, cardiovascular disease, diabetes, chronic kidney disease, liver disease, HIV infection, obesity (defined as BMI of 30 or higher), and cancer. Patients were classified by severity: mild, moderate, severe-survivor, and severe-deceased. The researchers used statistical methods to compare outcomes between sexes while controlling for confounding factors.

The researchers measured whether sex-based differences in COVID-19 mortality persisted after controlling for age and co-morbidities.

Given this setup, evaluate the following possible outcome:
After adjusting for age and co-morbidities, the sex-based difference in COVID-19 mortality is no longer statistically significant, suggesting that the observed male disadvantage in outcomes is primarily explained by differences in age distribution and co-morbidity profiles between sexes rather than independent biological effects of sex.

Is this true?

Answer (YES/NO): NO